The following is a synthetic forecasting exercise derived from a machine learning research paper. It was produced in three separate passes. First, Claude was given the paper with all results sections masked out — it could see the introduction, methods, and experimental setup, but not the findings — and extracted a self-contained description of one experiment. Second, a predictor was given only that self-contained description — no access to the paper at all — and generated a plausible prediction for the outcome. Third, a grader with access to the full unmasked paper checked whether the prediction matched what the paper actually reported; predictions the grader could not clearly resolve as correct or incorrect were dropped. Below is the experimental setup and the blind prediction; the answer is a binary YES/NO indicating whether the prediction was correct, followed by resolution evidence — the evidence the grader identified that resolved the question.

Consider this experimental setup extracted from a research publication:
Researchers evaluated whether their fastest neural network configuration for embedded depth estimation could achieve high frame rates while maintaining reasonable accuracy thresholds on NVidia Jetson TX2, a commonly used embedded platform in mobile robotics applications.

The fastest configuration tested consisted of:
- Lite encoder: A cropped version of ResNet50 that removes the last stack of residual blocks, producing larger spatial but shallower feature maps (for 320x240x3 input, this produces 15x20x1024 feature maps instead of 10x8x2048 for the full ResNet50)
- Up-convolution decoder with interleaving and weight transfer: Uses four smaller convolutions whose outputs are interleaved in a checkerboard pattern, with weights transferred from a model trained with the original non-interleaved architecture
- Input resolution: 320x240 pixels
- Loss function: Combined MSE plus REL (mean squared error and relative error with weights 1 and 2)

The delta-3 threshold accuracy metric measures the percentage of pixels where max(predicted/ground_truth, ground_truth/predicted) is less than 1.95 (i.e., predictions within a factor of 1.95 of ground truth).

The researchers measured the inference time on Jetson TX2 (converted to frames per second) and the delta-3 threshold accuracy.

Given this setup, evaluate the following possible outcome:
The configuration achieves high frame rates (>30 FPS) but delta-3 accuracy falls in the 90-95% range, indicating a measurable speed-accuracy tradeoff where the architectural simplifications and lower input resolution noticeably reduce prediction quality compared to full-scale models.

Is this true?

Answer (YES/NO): NO